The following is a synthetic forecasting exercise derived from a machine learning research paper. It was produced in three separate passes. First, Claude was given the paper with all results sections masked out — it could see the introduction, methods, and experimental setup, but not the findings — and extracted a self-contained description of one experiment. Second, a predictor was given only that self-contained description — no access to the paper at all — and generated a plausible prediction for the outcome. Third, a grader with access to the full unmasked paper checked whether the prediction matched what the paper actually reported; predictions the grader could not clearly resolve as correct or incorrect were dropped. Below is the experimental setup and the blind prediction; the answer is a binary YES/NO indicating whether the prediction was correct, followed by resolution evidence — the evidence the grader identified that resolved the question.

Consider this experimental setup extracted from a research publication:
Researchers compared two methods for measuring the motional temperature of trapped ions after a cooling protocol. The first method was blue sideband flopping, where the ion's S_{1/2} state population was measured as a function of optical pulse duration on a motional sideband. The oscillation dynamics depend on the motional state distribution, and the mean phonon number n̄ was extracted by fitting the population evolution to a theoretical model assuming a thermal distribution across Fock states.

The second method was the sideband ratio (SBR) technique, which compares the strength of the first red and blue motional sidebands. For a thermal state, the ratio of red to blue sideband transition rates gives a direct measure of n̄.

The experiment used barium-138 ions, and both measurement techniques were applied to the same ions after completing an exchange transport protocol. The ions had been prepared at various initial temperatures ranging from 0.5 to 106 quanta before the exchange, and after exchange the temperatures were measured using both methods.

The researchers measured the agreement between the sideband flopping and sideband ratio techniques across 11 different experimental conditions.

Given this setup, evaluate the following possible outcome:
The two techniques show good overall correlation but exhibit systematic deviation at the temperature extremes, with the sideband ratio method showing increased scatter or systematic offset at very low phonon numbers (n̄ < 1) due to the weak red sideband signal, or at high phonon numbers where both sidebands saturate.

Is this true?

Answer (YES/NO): NO